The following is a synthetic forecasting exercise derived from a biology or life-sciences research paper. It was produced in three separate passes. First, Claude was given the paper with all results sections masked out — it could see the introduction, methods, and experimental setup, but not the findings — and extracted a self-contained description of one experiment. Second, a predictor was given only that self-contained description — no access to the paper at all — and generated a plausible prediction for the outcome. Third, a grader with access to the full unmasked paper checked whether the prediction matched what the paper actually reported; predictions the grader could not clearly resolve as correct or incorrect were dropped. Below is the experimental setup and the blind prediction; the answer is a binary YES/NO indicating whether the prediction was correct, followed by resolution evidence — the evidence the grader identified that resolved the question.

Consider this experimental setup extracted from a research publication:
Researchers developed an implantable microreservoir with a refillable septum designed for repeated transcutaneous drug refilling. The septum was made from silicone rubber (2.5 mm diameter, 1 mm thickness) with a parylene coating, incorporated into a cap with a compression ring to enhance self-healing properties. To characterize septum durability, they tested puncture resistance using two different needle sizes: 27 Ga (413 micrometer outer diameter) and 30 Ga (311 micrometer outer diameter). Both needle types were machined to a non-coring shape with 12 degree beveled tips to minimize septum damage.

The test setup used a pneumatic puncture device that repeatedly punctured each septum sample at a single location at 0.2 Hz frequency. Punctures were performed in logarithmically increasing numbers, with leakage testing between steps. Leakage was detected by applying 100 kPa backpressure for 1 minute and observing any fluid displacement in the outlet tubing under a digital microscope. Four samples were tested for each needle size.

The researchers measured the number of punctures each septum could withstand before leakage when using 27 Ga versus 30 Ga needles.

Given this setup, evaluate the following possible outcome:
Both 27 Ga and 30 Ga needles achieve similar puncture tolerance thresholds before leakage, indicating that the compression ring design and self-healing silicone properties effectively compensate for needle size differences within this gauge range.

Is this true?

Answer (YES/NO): NO